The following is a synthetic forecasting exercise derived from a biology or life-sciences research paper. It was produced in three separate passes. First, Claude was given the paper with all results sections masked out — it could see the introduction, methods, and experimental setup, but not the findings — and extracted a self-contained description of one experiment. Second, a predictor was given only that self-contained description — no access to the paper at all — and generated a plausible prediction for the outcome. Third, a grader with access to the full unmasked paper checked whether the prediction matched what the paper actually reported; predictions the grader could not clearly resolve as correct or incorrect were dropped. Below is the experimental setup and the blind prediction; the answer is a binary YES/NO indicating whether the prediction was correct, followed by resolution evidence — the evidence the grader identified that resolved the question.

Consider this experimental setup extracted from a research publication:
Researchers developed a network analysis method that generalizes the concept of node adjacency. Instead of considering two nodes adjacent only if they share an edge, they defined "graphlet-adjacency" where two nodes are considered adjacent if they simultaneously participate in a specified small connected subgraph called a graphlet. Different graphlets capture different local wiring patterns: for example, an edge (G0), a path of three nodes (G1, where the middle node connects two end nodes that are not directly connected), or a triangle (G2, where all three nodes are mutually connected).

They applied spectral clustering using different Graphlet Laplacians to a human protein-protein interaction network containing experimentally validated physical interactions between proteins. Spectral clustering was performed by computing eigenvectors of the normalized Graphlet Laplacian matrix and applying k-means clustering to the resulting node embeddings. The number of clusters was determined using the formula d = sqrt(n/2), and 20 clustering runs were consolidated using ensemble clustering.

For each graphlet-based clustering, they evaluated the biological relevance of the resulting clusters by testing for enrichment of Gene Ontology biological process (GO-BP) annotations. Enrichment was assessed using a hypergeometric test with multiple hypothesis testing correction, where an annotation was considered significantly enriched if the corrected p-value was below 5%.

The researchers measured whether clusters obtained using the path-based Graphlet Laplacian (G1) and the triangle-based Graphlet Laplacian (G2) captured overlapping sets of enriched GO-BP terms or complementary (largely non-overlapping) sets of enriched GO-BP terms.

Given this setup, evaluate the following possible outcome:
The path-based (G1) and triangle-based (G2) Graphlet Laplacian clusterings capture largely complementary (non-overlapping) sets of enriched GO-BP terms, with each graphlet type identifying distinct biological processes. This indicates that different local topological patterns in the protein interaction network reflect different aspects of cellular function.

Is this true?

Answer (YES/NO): NO